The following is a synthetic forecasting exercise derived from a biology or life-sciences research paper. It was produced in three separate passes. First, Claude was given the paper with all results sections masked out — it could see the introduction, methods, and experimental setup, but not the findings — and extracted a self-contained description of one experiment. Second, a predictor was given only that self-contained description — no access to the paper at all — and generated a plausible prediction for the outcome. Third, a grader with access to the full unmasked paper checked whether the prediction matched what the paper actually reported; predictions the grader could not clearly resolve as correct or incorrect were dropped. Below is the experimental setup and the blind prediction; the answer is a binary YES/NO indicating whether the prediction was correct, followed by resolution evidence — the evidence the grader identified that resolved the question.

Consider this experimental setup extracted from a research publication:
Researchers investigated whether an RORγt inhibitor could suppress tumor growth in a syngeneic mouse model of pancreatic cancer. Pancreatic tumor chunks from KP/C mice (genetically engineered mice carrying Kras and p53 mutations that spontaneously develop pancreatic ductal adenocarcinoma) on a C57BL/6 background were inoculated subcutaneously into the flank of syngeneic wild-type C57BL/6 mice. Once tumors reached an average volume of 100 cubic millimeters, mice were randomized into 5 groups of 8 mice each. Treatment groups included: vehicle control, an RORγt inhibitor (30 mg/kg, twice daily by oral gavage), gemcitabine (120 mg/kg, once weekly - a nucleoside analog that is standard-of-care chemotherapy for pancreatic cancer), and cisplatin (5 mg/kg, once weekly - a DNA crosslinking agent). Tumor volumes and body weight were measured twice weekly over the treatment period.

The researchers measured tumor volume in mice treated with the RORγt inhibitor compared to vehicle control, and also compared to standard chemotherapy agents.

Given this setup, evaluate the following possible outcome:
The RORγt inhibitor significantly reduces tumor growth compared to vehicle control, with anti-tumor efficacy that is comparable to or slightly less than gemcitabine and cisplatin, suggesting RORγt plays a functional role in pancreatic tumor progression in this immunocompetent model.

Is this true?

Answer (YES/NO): NO